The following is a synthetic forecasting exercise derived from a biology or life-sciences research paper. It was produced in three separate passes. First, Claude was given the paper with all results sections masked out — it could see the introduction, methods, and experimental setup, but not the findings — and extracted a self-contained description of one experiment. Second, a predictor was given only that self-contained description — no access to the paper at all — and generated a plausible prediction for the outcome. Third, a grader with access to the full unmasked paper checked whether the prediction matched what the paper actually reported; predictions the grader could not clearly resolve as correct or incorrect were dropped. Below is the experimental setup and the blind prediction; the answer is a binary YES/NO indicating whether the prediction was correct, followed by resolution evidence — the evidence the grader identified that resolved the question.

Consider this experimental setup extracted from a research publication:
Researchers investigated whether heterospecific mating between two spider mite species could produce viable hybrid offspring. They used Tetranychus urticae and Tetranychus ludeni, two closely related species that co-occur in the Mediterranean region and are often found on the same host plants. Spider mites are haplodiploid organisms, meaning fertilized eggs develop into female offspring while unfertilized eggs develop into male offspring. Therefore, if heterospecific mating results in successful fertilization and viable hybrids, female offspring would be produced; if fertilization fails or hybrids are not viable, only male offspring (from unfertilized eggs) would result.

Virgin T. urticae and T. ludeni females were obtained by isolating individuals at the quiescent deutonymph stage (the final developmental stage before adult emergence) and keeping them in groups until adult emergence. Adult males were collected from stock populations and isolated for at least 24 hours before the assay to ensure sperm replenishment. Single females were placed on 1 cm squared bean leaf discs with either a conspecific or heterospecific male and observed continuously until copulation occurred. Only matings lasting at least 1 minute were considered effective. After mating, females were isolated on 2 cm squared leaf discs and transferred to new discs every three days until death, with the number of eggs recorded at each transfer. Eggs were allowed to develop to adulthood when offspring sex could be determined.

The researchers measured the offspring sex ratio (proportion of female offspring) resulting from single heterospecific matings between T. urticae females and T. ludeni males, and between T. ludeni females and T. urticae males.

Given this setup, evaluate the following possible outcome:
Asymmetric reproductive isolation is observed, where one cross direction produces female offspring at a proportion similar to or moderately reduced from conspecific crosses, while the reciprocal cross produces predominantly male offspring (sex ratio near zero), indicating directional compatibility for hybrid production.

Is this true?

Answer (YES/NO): NO